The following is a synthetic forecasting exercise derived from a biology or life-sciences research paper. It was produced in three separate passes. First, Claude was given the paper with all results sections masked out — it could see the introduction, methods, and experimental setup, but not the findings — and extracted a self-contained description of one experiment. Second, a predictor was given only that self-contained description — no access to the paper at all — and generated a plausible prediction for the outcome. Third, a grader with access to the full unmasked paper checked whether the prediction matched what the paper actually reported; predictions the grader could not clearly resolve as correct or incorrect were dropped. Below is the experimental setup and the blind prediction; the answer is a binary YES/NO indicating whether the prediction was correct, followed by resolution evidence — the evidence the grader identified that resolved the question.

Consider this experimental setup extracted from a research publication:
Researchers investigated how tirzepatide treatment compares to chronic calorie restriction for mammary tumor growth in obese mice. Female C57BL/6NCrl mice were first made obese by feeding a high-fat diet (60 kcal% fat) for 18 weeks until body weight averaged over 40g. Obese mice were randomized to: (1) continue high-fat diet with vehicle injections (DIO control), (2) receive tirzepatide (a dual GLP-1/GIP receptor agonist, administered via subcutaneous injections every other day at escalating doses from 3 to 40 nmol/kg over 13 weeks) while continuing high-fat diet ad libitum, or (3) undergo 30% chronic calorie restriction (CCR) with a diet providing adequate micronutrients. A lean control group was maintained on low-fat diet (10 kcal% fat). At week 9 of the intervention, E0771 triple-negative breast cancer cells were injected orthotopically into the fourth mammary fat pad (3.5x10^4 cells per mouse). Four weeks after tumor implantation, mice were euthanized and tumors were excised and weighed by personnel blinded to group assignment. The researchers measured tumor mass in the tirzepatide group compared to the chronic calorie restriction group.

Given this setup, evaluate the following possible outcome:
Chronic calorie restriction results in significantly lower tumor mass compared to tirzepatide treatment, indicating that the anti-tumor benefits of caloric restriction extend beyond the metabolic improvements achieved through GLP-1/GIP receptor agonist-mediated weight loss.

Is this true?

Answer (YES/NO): NO